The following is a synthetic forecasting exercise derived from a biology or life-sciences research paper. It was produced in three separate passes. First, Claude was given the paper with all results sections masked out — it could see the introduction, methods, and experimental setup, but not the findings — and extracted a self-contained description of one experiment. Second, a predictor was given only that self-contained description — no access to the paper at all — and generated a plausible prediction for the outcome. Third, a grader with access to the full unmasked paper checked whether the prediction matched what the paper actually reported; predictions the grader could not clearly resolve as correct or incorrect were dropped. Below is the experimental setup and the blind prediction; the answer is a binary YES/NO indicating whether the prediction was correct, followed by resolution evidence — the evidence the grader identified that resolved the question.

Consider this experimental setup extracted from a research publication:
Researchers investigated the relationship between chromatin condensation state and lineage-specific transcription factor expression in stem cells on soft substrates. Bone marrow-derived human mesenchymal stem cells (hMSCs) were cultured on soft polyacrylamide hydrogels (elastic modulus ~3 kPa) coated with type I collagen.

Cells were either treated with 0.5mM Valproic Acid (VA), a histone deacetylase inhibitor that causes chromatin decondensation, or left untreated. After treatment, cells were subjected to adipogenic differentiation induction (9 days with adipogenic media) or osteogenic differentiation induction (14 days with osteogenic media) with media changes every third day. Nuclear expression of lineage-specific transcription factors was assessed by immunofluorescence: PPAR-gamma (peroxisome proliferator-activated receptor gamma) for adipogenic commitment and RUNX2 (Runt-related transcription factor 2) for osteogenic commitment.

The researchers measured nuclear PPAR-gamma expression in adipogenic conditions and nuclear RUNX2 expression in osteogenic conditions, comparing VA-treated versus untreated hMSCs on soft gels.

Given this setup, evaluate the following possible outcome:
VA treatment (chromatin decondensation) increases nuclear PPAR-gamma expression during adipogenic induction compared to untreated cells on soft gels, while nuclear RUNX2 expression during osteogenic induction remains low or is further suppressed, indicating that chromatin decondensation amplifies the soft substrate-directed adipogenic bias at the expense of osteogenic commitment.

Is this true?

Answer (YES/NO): NO